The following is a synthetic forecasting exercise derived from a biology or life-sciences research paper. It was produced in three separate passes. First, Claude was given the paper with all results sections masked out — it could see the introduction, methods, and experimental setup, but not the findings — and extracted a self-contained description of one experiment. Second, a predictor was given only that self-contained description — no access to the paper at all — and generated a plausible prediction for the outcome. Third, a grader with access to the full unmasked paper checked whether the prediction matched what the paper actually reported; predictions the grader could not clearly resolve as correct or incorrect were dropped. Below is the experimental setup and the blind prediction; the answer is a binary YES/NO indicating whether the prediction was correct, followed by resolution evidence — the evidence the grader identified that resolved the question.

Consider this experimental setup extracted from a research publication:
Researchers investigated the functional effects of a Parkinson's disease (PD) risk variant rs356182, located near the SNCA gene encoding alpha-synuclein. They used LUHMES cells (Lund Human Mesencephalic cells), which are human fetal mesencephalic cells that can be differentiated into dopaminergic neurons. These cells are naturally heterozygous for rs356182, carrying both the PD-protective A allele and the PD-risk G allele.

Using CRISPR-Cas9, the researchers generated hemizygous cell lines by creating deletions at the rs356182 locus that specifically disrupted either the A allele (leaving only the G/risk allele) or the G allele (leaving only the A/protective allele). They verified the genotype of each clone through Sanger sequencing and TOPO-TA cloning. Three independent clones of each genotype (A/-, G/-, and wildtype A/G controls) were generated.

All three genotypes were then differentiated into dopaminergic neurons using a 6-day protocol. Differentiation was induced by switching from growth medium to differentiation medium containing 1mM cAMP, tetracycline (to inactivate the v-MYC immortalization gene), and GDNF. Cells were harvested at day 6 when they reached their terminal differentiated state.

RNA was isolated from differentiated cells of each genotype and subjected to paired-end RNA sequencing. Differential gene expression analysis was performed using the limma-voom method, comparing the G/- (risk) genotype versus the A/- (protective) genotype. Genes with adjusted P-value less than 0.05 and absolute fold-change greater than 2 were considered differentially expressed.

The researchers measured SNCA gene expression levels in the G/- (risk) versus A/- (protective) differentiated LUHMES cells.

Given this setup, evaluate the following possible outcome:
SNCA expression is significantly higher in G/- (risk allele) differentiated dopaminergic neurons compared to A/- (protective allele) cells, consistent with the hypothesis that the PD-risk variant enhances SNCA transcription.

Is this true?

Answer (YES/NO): NO